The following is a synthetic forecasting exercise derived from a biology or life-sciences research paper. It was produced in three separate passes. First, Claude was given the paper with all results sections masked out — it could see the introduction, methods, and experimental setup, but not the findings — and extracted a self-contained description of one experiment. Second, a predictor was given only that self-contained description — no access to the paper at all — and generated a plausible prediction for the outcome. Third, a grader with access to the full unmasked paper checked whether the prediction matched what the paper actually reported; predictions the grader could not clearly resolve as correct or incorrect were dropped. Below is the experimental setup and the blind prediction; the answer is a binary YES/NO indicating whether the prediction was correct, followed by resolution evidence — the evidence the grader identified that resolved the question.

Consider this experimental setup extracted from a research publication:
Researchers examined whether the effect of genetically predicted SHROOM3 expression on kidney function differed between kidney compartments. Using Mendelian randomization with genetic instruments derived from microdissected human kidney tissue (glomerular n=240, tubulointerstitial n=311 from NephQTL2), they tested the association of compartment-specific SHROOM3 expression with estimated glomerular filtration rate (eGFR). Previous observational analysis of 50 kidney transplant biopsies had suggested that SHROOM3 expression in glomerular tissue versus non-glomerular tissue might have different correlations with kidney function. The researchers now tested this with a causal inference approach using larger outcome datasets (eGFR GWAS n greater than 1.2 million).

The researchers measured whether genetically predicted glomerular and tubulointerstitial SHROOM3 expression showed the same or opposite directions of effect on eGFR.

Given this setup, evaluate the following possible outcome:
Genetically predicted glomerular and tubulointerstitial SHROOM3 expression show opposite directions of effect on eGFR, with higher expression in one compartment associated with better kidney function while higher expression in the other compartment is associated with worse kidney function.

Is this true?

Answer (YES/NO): YES